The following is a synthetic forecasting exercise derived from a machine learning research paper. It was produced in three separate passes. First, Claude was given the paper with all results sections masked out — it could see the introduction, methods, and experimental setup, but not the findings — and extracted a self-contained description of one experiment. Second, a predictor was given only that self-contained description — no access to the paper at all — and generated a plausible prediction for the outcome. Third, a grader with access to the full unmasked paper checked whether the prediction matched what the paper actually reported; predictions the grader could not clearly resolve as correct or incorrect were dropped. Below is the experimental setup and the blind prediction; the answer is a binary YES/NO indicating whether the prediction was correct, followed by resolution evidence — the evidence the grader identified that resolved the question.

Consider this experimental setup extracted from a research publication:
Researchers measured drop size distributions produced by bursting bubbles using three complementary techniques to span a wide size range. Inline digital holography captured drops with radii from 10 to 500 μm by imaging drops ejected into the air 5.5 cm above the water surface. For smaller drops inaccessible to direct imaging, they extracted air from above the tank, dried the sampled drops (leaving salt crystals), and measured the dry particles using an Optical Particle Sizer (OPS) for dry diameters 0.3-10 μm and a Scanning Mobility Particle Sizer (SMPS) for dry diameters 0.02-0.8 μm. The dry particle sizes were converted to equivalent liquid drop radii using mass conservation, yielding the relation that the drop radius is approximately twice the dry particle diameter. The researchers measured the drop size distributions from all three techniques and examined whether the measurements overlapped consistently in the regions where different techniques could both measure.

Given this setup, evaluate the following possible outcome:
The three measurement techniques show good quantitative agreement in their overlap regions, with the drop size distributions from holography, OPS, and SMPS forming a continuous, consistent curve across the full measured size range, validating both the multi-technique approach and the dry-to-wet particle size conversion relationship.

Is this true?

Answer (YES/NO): YES